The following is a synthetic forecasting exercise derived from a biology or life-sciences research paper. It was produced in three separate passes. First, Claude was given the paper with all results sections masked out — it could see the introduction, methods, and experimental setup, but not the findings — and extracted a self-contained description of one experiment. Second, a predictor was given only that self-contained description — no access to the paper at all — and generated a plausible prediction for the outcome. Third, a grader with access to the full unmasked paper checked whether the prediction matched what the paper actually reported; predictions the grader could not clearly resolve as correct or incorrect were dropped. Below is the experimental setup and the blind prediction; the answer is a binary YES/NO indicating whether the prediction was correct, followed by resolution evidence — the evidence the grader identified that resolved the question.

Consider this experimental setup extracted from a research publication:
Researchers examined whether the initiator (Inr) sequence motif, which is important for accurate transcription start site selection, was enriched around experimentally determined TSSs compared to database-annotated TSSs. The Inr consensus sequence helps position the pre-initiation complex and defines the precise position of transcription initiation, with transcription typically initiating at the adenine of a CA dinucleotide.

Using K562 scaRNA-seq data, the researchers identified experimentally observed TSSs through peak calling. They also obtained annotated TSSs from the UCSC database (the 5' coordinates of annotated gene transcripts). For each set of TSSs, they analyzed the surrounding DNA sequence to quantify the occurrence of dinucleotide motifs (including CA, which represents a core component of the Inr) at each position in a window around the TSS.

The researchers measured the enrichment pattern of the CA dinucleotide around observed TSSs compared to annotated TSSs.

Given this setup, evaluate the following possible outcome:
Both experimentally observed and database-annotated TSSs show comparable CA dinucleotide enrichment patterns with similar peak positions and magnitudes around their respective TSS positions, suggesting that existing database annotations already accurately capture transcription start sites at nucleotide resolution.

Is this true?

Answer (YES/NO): NO